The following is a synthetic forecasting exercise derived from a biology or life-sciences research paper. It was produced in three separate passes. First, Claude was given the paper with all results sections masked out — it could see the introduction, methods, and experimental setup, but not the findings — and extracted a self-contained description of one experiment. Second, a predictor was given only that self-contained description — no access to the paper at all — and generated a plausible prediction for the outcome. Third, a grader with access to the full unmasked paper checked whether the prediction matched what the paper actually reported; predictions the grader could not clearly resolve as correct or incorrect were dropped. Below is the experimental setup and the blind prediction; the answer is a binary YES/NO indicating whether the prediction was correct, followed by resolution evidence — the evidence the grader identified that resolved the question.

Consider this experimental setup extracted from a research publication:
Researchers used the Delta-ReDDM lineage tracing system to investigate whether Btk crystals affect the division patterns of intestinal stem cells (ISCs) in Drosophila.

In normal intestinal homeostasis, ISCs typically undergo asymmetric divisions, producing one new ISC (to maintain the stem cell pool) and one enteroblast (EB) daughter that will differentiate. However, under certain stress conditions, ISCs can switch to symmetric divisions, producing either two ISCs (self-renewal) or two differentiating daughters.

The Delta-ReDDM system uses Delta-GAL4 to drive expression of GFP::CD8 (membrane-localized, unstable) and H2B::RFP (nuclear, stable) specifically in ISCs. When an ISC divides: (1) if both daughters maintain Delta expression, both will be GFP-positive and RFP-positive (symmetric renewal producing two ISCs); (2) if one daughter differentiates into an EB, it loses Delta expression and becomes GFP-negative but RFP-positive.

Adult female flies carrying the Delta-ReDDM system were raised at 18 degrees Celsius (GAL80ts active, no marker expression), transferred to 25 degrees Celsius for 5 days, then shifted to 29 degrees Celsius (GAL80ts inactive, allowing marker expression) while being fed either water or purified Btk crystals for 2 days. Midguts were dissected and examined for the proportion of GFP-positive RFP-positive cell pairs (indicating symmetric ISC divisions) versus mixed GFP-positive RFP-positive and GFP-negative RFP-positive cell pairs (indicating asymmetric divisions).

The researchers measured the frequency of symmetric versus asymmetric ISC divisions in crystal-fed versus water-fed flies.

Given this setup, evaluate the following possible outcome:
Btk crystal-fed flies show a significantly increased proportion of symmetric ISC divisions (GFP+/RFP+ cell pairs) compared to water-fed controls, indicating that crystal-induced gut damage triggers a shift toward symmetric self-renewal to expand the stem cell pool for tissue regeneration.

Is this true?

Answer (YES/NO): YES